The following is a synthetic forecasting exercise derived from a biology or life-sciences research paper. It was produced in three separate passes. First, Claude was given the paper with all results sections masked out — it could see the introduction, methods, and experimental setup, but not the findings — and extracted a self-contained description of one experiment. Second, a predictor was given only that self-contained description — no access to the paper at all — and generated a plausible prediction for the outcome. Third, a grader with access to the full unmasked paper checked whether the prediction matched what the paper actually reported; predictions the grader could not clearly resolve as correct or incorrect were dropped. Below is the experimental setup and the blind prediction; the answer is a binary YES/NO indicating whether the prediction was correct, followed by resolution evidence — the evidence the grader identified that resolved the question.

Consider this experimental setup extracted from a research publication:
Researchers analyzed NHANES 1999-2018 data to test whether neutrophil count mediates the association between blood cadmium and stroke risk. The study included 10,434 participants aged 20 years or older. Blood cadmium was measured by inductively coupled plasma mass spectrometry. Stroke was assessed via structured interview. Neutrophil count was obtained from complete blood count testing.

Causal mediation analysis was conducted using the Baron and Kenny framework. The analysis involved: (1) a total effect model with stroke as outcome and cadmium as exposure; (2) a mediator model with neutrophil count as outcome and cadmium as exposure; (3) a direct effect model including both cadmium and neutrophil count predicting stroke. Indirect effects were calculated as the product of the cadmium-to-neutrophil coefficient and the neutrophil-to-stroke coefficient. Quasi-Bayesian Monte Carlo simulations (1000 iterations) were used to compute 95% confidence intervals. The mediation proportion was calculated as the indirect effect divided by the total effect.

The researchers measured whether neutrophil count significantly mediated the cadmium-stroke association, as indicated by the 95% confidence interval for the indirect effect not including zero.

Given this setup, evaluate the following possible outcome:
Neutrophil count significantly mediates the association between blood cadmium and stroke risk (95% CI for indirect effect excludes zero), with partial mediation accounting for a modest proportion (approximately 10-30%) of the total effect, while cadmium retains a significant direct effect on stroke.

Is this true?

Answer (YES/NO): NO